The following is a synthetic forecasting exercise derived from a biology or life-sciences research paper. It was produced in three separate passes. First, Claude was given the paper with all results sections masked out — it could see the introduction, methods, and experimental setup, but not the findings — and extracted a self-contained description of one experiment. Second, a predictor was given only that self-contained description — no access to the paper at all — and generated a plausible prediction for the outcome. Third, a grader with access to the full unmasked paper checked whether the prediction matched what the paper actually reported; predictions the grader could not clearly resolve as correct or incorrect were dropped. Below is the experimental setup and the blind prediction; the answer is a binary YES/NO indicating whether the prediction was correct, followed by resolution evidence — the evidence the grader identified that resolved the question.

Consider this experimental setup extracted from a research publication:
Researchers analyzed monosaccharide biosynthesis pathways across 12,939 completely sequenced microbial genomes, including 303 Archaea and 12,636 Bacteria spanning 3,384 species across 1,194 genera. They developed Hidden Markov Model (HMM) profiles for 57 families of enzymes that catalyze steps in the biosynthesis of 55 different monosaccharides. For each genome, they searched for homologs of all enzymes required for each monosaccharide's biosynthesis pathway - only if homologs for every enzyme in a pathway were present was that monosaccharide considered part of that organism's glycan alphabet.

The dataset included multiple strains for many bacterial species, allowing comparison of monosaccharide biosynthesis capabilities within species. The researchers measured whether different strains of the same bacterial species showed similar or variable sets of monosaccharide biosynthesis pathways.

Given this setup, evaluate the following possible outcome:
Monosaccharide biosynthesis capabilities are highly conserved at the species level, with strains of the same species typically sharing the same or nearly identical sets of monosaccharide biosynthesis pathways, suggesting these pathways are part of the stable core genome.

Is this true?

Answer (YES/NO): NO